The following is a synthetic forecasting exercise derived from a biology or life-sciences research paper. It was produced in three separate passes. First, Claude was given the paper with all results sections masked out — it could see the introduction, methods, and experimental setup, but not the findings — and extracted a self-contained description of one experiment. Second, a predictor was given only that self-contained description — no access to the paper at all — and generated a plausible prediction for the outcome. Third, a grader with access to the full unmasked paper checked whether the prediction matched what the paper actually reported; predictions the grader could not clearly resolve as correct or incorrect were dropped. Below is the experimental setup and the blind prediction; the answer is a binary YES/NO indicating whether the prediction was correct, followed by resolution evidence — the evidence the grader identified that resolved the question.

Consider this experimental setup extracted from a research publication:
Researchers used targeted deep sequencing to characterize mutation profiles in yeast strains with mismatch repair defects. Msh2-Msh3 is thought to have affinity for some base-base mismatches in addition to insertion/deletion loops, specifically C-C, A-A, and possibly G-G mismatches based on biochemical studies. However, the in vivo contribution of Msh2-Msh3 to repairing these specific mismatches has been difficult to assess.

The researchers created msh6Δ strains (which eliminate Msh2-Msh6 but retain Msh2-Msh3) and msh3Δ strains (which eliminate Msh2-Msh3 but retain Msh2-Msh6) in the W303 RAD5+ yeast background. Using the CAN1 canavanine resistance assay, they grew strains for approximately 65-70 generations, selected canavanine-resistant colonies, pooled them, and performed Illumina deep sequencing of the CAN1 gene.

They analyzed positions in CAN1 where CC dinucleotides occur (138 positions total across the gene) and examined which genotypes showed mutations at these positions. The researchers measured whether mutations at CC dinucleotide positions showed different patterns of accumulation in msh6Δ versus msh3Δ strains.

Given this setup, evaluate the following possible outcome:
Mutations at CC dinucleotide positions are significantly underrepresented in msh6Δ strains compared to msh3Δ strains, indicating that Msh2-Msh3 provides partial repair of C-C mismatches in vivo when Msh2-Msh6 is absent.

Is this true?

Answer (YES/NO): NO